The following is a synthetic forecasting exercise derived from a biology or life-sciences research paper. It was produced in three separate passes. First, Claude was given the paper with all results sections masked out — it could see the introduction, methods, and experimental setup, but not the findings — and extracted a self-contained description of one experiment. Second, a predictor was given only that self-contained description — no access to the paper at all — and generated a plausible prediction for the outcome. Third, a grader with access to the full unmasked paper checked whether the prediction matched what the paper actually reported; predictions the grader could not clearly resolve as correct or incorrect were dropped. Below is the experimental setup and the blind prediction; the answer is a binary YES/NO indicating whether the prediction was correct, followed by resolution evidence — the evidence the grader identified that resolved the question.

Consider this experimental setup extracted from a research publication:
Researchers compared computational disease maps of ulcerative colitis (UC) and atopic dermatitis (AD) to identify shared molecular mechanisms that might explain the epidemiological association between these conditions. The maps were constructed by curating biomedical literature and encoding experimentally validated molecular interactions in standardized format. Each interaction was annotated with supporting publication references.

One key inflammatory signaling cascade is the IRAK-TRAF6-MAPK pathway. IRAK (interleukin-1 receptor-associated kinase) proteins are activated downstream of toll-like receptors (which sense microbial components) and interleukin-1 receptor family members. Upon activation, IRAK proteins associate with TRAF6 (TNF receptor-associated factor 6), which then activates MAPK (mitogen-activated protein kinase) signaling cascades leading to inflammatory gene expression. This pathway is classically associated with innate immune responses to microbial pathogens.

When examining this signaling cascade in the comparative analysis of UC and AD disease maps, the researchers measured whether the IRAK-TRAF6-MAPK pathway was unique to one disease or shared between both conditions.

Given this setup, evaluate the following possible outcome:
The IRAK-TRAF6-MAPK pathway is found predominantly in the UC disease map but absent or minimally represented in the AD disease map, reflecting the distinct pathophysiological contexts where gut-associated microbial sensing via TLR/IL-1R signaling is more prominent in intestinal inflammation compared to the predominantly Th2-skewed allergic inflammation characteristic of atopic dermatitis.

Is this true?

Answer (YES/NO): NO